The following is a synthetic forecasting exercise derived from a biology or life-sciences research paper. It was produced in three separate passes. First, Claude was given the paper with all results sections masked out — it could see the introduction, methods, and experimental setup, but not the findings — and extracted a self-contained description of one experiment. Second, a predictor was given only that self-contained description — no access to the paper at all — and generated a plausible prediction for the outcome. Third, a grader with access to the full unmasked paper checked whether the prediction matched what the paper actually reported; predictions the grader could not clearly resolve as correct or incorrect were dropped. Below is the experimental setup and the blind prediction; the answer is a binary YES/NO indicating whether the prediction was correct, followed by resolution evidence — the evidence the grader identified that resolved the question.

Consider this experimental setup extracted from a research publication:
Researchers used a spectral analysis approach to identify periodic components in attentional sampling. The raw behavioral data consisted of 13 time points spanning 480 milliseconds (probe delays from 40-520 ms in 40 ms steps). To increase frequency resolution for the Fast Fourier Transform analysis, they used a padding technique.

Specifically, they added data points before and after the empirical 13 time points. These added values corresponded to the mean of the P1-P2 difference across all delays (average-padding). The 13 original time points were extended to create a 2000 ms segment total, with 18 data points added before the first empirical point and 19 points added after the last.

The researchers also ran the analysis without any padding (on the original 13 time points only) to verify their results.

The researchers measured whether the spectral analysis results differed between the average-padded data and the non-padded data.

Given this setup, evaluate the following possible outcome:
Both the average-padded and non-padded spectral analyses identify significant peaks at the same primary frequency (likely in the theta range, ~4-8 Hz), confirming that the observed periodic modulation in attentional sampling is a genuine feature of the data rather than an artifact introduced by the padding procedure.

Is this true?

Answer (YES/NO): YES